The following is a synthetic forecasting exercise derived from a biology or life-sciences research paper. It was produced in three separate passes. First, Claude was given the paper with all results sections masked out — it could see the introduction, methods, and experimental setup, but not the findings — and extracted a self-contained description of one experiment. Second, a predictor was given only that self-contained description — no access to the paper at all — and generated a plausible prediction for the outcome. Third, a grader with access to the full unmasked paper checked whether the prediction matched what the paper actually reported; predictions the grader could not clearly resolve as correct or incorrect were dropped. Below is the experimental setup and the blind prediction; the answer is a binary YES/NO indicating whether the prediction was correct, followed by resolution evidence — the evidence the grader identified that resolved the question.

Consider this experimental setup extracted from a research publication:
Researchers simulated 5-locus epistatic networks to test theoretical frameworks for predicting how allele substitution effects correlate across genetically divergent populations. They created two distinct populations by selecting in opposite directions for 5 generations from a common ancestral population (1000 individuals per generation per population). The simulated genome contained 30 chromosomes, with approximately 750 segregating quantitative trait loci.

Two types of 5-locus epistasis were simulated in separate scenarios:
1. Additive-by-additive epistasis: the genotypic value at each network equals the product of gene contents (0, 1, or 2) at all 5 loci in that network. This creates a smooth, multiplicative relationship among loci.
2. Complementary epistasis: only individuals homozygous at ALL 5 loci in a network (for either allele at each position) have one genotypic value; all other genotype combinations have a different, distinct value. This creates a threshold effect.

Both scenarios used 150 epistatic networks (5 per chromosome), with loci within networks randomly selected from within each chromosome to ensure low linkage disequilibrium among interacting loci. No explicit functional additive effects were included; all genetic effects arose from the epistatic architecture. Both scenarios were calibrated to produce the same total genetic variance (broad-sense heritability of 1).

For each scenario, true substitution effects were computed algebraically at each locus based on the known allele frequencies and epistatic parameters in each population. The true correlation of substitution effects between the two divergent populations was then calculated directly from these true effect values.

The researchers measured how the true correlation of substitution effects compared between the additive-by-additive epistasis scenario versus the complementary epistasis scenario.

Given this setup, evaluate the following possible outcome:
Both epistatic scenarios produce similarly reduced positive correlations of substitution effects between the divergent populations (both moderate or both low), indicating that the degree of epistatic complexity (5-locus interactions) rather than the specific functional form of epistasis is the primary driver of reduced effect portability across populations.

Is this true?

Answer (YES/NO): NO